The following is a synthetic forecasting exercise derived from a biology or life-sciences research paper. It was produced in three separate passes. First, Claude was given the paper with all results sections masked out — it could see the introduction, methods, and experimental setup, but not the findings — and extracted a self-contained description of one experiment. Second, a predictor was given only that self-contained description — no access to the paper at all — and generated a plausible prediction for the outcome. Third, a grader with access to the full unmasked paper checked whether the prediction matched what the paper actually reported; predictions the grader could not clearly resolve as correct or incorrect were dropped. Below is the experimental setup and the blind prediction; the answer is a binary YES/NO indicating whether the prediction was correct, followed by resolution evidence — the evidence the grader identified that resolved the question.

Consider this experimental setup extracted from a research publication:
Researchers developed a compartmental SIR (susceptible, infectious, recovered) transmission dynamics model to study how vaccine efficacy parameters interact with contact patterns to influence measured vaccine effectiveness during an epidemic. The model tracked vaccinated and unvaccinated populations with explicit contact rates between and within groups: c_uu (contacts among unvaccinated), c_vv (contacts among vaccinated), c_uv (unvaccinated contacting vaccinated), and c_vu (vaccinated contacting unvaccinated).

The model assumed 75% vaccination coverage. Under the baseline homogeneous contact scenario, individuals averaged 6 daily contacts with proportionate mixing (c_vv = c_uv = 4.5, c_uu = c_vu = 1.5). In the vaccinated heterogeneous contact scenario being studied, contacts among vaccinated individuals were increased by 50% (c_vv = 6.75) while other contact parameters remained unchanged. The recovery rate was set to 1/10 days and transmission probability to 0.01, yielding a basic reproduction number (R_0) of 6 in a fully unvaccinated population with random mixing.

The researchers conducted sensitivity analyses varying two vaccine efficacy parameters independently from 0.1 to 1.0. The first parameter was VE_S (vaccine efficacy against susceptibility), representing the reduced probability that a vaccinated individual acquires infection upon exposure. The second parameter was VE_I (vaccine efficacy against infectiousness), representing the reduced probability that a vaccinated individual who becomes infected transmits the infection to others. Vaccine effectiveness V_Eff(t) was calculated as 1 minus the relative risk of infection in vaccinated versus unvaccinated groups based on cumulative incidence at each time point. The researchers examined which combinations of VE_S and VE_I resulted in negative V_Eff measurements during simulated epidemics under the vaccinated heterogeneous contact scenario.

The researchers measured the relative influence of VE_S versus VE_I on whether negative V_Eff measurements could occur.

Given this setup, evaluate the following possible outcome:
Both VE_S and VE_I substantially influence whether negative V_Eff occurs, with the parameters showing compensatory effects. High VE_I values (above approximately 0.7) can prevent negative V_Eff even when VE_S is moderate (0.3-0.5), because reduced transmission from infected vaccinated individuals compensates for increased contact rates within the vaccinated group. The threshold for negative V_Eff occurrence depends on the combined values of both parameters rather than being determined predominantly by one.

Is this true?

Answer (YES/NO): NO